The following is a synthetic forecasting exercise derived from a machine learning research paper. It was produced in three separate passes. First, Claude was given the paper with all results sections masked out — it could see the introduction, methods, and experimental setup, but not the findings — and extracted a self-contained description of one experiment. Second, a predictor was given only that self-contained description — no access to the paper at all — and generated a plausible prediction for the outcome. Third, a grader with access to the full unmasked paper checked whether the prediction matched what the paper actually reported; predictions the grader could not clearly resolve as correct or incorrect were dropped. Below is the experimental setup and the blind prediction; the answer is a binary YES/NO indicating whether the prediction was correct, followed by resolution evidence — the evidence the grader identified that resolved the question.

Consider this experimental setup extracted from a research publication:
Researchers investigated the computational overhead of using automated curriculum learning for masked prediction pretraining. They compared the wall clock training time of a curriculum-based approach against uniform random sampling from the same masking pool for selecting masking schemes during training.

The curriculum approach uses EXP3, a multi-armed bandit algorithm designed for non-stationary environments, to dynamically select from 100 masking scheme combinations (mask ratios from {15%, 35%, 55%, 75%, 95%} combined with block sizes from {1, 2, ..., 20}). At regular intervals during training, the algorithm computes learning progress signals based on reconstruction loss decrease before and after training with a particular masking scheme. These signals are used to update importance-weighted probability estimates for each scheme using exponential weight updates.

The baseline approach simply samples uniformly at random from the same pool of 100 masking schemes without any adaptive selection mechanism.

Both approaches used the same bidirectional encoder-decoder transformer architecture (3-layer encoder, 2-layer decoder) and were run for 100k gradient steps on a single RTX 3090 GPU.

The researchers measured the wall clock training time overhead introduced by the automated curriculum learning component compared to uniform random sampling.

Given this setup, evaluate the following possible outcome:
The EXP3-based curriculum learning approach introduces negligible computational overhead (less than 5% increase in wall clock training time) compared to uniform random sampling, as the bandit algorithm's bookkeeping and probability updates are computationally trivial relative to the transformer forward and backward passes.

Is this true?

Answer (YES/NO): YES